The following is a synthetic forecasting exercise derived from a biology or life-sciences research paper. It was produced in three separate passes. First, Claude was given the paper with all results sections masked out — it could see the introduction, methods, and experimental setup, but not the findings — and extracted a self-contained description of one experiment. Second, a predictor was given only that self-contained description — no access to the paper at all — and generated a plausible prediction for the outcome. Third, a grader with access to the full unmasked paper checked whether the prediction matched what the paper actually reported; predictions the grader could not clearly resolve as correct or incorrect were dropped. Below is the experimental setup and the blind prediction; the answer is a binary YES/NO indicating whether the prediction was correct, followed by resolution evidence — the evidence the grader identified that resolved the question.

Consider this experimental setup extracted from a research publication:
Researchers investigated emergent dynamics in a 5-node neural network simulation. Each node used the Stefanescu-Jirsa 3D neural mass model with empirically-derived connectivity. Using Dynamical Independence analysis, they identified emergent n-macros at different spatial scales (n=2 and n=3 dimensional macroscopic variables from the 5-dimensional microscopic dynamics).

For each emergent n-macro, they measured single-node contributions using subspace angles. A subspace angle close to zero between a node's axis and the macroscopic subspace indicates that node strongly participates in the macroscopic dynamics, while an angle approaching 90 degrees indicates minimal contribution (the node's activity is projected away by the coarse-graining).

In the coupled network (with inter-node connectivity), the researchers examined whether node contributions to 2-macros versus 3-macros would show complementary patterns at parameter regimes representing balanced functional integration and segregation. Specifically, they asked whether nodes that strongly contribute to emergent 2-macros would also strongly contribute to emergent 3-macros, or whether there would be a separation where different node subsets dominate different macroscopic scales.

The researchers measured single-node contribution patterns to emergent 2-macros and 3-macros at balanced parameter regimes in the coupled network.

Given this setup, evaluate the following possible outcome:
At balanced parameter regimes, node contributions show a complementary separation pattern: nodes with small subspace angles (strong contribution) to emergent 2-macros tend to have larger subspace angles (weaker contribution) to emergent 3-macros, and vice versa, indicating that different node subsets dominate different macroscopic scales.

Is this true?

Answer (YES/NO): YES